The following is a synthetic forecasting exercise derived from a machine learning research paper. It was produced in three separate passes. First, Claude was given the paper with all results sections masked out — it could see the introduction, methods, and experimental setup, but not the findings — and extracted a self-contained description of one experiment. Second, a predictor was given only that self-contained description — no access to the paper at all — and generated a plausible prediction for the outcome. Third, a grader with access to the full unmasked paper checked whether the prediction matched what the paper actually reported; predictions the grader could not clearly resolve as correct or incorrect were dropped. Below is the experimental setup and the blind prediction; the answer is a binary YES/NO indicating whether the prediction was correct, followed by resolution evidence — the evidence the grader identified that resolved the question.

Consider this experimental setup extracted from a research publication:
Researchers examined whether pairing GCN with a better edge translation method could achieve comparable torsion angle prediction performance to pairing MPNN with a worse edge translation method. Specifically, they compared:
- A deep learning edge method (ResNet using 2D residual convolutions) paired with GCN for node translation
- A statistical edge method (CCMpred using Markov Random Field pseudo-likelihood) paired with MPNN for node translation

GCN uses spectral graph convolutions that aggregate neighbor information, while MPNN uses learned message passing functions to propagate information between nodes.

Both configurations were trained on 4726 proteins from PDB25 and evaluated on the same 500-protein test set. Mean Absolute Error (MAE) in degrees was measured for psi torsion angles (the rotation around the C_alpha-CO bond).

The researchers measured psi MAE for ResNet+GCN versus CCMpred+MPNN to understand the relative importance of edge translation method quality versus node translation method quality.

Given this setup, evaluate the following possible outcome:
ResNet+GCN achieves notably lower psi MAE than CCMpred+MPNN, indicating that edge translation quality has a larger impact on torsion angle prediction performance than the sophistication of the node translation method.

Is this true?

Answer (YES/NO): NO